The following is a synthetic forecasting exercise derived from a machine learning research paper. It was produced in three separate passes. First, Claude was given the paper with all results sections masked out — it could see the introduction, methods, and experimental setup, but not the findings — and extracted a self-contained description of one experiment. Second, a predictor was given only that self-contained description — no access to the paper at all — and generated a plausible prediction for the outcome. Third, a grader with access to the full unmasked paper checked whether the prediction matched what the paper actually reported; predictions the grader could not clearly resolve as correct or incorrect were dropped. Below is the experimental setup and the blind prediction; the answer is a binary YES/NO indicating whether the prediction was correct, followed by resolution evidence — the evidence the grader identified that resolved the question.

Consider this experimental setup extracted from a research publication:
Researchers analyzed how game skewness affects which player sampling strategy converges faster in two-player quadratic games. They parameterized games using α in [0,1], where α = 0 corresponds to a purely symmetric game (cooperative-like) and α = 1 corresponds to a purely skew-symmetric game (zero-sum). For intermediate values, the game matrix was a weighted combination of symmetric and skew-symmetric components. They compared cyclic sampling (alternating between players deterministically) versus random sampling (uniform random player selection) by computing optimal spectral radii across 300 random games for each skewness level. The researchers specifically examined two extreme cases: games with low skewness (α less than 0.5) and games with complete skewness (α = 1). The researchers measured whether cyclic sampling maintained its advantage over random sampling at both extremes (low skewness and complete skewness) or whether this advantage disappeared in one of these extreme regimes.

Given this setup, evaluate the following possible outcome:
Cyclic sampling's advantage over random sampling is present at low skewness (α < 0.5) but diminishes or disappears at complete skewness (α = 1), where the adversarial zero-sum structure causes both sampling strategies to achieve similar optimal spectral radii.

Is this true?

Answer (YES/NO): NO